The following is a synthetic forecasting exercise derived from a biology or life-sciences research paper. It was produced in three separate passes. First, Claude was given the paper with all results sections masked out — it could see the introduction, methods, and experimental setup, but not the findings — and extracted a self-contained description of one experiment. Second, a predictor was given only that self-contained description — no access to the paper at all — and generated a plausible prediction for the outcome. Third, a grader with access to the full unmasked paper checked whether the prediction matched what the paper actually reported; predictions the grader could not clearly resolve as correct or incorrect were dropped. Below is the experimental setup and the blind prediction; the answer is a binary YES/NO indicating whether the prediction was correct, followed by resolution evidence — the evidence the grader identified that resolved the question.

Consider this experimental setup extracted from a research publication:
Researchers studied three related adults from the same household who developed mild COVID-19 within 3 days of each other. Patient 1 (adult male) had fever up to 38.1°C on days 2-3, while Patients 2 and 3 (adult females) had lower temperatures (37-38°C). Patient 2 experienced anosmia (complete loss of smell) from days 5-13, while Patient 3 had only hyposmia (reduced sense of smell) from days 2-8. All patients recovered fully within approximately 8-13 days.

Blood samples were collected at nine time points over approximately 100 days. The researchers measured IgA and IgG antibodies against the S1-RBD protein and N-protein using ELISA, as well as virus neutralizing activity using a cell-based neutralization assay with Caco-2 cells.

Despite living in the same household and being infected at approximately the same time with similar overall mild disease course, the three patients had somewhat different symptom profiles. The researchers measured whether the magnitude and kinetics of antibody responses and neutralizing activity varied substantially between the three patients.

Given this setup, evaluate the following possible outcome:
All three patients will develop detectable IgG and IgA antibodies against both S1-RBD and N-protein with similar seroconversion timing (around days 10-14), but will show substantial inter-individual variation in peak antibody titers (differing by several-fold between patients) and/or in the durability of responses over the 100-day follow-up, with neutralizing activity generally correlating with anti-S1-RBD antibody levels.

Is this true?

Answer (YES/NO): YES